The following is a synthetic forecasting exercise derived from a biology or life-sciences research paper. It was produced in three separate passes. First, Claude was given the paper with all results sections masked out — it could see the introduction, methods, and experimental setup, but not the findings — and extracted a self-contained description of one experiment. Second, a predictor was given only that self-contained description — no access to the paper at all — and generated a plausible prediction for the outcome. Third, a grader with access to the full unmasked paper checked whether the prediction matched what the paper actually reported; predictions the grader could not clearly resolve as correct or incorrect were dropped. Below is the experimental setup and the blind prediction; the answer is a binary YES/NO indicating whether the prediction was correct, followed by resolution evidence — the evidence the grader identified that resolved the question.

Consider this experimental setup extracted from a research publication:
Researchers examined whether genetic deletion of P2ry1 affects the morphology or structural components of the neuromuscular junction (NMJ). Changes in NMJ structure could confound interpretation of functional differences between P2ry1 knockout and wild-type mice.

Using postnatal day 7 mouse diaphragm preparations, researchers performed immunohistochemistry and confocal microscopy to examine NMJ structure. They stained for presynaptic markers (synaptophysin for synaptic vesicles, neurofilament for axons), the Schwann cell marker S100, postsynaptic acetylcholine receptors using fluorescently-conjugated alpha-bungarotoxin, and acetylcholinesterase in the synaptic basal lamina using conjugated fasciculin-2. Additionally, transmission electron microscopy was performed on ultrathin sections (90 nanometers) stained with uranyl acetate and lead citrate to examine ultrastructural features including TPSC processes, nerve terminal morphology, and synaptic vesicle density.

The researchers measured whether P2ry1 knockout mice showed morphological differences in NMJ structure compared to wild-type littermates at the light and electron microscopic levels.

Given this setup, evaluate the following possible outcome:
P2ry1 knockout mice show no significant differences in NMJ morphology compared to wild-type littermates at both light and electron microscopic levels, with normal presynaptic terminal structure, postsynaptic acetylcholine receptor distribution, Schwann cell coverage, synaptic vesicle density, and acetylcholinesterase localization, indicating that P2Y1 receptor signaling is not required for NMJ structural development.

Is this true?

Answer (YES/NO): YES